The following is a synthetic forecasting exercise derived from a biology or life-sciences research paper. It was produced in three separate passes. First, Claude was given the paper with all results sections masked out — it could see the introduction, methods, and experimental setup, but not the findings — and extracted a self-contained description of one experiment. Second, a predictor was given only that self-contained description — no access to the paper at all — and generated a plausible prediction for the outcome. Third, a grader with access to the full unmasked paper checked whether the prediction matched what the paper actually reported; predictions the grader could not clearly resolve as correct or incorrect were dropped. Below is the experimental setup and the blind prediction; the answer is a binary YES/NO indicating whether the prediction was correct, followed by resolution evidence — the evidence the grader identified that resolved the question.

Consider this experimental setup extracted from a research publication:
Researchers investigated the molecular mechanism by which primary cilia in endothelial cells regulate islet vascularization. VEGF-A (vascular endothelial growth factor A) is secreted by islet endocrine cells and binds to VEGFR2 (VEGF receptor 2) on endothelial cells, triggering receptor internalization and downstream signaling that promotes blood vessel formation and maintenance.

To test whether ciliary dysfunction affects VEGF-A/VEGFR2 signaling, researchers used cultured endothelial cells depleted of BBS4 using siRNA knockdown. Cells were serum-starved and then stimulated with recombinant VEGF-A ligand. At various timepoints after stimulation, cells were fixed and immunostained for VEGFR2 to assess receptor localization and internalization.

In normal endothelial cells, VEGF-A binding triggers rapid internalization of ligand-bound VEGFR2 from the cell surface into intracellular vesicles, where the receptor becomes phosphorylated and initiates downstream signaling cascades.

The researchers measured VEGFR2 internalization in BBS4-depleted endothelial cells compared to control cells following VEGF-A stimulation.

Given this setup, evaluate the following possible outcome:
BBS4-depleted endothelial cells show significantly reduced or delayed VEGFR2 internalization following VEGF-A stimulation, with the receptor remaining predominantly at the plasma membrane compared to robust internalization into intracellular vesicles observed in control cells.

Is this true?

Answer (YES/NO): YES